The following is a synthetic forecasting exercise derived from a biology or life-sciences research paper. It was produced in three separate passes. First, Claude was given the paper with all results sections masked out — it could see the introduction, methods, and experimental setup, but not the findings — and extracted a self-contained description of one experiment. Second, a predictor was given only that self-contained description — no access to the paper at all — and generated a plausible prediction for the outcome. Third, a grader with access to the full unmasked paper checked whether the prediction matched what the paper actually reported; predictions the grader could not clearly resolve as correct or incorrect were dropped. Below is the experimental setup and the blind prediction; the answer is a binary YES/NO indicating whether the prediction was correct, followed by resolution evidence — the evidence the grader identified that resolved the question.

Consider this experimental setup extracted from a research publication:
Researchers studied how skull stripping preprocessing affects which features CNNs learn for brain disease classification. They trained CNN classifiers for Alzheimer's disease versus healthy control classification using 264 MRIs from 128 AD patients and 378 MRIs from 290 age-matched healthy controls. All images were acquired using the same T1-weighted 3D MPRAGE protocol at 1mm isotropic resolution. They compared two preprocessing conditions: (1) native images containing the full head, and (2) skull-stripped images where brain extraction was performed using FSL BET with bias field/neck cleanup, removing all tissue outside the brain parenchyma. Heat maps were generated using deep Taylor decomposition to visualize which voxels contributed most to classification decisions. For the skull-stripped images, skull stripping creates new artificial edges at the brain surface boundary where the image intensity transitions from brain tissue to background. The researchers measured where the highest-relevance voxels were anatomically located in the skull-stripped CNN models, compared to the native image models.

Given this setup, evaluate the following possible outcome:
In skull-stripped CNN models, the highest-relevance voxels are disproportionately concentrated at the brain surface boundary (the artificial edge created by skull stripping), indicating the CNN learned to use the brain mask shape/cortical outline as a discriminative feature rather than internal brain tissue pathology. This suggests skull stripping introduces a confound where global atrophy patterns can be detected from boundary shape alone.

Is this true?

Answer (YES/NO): YES